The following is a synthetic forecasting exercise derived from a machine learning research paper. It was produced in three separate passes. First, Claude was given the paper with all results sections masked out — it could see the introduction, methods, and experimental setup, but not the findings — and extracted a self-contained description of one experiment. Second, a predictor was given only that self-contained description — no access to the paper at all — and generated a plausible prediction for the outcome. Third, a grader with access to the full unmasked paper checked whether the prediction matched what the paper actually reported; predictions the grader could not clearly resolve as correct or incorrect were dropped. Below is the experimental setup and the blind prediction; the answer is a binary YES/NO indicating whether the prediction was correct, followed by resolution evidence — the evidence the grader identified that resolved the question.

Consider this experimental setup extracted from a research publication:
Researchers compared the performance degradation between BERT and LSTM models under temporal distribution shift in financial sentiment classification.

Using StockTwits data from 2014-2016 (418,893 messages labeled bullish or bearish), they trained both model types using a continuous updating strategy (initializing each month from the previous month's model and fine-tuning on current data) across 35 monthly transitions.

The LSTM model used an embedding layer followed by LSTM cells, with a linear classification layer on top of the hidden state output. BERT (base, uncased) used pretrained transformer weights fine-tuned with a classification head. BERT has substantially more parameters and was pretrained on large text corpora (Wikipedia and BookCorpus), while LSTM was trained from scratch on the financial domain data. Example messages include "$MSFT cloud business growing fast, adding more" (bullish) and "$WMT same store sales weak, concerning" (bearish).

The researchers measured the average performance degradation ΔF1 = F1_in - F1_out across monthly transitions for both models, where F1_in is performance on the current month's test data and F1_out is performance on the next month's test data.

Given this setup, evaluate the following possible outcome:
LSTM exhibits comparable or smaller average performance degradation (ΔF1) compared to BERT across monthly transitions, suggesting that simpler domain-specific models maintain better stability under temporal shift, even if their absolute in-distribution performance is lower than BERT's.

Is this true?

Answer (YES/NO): NO